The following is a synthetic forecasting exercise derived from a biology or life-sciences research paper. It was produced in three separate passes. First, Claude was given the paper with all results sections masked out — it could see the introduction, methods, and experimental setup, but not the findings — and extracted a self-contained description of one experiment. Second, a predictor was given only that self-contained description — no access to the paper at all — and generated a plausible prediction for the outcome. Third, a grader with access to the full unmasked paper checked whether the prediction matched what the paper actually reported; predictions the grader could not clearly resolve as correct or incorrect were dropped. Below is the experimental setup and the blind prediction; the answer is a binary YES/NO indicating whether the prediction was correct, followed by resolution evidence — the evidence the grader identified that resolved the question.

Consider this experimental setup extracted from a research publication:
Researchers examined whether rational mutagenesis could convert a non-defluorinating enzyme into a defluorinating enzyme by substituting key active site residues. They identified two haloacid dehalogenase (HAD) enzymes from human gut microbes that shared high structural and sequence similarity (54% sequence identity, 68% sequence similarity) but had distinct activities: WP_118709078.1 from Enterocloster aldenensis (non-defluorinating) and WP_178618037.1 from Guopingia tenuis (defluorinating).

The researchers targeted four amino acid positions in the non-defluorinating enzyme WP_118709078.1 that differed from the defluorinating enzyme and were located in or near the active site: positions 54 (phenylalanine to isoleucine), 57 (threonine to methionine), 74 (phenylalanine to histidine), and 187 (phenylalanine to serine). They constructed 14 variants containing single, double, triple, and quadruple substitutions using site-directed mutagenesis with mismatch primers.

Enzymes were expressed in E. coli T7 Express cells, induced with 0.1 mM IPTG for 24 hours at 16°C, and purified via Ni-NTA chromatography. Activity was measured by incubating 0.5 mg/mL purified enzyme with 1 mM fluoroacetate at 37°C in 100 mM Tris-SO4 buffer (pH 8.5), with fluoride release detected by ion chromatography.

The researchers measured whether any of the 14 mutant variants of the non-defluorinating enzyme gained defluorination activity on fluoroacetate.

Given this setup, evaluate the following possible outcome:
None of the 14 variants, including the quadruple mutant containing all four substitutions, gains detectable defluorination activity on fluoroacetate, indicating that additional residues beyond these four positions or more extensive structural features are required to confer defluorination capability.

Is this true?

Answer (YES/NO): YES